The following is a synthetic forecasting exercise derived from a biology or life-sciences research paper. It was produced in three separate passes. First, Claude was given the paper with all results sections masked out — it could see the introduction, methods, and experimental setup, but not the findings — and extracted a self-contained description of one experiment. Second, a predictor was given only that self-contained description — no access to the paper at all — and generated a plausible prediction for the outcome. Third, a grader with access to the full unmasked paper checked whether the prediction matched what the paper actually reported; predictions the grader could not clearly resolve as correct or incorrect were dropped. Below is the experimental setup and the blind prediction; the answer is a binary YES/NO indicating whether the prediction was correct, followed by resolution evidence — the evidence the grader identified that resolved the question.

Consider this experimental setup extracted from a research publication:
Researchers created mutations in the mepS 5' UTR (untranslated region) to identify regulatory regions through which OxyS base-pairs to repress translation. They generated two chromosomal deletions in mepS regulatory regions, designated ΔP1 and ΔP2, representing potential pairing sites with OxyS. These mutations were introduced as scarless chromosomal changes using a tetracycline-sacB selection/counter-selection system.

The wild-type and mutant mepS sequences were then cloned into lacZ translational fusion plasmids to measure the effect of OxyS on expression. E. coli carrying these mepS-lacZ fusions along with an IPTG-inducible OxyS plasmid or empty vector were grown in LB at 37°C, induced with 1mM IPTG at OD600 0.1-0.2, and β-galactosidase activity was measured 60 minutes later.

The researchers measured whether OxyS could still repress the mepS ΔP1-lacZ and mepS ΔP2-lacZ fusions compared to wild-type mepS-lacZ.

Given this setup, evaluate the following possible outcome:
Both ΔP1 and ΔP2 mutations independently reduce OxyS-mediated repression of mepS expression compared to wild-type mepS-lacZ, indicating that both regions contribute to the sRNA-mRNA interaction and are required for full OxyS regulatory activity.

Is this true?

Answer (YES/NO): NO